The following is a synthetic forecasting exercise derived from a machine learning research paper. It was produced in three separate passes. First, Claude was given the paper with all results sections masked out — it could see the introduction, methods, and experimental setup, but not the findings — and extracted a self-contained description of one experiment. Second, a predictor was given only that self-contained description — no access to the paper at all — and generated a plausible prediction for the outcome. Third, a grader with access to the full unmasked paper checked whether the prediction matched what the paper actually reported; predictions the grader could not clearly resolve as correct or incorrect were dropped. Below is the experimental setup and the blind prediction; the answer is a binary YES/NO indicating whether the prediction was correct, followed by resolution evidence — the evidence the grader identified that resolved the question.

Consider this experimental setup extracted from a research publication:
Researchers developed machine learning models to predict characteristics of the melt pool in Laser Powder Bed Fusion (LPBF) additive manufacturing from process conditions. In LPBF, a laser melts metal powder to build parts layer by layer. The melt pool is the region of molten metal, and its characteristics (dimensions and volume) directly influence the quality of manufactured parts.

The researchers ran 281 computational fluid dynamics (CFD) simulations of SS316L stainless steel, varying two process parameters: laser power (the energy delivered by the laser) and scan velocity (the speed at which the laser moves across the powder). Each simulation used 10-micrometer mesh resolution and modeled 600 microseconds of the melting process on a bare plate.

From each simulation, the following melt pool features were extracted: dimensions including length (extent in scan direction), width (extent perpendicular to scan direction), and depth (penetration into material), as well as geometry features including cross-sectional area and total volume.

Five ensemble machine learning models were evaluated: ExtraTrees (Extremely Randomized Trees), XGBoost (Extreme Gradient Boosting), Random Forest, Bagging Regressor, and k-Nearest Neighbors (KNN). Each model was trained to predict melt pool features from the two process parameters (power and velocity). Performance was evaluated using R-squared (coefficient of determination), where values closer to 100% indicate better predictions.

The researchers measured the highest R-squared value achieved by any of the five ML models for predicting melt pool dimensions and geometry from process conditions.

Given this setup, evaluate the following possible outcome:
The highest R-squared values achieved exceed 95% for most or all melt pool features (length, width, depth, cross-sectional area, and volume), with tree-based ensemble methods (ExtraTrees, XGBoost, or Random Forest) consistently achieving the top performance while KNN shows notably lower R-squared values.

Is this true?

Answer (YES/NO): NO